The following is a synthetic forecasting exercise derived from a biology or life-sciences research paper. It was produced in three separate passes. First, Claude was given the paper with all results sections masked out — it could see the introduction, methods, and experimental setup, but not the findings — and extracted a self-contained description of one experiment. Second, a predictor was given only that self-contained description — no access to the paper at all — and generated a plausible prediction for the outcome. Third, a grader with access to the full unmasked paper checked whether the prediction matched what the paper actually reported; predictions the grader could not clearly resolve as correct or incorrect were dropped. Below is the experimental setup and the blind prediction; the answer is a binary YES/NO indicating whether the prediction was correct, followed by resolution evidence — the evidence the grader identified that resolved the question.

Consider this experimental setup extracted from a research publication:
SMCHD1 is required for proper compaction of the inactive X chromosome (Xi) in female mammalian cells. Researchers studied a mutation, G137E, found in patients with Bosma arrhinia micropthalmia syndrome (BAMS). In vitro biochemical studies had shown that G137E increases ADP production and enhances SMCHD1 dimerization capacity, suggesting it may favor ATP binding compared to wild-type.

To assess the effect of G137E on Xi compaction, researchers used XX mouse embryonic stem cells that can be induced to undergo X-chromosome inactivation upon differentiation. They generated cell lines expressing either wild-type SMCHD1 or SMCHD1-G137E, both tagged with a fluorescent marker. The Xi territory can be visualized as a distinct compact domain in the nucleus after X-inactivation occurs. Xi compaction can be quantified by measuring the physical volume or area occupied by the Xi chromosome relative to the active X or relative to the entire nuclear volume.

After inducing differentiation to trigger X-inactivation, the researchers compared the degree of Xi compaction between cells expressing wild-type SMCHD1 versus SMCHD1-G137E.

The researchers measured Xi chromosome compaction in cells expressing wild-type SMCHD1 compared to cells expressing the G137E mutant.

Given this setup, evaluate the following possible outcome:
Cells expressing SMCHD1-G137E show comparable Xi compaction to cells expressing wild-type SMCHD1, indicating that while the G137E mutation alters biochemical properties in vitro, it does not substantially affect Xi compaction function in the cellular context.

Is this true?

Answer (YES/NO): NO